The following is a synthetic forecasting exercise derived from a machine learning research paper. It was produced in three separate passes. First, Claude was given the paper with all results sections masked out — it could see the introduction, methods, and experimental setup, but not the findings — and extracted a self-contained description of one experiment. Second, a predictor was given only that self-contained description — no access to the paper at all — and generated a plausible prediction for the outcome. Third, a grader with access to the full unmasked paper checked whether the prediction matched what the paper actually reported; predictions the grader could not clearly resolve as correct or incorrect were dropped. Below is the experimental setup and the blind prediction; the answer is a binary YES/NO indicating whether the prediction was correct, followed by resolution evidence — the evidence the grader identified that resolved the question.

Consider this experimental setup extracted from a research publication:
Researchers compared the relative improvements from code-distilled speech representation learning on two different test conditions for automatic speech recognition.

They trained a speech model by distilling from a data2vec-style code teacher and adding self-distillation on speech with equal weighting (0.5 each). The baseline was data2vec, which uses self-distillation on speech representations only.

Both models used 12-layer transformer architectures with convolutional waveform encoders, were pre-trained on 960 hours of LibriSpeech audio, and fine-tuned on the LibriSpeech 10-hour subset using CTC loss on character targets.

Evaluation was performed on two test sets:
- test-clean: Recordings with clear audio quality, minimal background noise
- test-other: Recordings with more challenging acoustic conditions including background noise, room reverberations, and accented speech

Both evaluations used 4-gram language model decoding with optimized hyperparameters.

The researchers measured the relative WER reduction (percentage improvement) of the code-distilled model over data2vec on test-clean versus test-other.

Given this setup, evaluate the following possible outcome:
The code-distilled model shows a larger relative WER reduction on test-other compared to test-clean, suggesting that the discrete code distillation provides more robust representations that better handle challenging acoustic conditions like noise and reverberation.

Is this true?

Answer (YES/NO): YES